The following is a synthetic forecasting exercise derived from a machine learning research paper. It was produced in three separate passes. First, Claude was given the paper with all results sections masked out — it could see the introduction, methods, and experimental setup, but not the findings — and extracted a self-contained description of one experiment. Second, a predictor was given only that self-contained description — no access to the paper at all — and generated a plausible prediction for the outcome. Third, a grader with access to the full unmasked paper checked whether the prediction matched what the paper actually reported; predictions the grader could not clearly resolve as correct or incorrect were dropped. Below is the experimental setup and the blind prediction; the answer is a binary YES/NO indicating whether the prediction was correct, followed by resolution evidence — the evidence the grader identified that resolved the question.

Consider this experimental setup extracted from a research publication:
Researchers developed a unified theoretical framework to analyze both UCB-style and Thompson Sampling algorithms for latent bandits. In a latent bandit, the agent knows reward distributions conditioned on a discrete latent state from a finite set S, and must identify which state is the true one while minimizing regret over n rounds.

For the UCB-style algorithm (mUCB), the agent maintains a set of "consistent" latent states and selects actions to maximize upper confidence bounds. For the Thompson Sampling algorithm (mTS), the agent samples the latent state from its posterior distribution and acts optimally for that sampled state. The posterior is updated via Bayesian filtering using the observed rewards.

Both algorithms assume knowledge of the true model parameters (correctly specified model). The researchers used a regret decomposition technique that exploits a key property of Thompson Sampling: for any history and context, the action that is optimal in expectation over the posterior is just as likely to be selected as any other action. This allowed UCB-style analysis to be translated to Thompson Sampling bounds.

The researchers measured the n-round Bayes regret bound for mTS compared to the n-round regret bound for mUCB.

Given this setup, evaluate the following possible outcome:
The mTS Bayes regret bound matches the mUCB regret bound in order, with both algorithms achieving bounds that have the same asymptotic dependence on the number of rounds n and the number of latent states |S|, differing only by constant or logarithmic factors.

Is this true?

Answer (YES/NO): YES